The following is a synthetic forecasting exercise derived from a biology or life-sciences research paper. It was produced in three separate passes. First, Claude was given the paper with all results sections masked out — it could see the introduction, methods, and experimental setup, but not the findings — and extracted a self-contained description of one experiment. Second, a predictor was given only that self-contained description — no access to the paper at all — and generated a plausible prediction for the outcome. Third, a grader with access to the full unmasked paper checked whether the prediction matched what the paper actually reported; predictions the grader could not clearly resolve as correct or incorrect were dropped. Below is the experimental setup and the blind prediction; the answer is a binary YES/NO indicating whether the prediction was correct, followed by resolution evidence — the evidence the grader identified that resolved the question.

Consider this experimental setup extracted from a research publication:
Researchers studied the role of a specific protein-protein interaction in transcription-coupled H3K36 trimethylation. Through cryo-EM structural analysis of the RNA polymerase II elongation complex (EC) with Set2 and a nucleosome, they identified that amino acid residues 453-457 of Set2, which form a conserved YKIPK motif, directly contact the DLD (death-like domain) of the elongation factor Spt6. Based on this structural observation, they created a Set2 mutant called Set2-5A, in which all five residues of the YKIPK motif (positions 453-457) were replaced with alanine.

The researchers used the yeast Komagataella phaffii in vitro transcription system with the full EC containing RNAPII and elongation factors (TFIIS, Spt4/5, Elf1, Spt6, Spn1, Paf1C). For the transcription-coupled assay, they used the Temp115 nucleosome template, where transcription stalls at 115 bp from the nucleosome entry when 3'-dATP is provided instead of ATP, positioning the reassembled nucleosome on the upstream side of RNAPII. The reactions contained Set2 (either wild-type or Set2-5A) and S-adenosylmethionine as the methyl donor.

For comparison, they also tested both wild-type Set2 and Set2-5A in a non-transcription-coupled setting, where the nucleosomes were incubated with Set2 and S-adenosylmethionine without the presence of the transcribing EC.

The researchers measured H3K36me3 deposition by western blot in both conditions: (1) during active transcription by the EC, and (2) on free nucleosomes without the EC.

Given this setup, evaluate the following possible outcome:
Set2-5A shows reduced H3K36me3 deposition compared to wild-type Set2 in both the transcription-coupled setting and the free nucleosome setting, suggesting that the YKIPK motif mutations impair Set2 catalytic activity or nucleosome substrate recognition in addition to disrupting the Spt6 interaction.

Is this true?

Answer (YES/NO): NO